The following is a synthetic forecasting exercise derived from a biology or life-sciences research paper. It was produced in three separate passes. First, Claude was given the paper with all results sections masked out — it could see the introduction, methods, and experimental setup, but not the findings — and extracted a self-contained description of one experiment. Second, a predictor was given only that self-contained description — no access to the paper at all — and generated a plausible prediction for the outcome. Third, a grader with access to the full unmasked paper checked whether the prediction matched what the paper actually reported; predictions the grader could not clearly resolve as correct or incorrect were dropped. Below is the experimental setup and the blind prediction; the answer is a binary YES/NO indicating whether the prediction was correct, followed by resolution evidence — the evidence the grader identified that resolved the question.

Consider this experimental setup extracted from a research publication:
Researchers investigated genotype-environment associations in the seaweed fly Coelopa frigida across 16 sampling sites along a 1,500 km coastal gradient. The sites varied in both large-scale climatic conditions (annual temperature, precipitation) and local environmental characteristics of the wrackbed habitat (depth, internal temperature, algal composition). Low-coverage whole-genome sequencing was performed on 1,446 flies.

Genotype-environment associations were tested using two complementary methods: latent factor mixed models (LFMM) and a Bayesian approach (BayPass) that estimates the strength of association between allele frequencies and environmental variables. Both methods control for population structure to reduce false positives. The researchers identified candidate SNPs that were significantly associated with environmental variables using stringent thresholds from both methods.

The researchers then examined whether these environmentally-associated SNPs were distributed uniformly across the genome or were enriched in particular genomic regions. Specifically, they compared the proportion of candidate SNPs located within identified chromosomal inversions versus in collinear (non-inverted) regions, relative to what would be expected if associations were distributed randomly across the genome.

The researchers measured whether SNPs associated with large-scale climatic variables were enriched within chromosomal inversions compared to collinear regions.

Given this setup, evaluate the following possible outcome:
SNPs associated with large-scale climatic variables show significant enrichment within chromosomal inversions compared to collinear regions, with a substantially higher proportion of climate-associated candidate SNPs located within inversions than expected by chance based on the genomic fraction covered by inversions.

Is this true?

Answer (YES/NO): YES